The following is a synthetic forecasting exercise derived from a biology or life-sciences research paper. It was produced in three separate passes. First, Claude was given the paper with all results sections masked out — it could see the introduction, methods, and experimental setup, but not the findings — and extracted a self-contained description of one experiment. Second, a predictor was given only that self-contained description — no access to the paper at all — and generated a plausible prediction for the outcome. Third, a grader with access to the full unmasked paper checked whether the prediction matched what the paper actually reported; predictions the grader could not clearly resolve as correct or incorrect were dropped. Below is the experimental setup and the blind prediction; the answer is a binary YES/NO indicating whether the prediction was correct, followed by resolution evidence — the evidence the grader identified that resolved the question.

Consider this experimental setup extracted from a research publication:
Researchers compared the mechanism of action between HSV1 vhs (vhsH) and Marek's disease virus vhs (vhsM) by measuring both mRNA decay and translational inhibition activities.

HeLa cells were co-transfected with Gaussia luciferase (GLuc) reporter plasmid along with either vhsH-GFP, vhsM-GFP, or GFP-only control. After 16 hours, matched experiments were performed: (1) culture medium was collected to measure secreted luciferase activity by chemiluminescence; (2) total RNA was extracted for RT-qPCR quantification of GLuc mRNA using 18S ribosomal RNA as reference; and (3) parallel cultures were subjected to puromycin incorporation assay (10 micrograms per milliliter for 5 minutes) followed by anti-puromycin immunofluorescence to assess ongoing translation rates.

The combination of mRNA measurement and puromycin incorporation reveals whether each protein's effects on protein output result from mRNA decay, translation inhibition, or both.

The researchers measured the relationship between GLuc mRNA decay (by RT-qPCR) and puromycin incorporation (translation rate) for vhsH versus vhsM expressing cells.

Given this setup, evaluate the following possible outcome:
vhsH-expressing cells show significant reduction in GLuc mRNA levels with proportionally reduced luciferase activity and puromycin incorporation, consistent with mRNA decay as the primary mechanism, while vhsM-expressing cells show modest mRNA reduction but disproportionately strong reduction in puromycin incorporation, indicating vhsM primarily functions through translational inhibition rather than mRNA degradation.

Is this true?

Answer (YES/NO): YES